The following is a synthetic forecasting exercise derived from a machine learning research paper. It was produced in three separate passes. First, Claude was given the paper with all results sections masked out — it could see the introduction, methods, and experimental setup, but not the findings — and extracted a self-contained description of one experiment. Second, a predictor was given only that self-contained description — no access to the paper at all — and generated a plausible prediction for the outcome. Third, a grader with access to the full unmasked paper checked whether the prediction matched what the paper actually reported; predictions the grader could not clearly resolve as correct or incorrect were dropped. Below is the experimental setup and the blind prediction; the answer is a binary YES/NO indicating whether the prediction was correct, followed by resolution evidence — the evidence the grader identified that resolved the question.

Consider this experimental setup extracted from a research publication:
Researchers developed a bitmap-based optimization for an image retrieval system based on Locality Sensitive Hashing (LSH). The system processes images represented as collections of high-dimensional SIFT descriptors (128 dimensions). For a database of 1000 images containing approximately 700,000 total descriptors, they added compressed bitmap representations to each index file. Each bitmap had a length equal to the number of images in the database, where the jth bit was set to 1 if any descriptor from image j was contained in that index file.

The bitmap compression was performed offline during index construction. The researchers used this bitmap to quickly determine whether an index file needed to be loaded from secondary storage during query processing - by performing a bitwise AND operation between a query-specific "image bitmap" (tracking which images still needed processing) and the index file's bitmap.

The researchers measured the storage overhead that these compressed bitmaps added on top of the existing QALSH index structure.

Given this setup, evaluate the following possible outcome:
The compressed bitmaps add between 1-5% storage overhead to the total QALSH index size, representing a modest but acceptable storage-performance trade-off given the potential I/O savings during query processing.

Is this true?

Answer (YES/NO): NO